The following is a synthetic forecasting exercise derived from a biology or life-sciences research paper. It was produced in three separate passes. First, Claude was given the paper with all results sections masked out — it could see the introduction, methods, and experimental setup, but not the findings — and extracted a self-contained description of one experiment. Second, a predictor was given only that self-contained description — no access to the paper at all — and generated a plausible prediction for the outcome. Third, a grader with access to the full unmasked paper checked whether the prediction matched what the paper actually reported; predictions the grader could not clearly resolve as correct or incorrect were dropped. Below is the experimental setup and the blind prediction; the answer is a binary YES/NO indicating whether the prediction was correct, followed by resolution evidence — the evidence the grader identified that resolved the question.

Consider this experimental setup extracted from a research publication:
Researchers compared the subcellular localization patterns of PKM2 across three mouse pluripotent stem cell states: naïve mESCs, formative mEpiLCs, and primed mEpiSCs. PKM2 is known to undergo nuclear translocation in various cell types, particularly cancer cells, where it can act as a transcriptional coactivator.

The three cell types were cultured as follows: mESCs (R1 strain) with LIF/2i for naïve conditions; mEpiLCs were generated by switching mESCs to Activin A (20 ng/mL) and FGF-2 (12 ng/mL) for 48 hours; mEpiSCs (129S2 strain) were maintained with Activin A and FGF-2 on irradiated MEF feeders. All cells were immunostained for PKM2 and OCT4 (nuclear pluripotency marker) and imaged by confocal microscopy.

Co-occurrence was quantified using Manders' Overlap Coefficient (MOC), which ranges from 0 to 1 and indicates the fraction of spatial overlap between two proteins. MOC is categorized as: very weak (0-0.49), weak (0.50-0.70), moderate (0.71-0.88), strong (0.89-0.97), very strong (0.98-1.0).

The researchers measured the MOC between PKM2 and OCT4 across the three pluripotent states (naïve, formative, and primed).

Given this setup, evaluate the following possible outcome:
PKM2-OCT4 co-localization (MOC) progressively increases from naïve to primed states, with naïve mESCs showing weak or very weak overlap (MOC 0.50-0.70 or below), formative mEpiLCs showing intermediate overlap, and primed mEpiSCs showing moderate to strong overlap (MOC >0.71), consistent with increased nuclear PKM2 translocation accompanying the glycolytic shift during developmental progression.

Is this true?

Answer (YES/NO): NO